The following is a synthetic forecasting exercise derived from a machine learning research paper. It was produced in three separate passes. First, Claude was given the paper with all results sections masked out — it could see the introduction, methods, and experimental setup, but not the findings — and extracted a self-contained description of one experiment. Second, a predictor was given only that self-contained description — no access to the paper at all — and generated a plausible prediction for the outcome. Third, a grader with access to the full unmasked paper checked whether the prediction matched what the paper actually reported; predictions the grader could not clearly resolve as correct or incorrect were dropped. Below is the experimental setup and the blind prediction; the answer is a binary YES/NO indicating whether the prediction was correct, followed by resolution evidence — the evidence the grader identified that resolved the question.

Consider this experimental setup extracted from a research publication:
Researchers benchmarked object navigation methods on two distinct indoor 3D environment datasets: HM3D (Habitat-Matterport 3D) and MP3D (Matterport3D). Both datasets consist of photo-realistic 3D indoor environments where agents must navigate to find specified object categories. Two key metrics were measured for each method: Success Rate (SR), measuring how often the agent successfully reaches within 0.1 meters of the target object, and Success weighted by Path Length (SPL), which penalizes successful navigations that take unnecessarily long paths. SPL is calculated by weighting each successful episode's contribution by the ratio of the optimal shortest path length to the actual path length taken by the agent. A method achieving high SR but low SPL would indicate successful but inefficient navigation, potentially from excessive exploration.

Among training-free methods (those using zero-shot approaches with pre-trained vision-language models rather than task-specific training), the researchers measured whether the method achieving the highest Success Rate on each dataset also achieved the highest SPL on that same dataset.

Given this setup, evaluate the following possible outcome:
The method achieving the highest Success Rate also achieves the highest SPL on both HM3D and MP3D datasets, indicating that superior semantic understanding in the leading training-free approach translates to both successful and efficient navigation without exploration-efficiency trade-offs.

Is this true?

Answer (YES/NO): NO